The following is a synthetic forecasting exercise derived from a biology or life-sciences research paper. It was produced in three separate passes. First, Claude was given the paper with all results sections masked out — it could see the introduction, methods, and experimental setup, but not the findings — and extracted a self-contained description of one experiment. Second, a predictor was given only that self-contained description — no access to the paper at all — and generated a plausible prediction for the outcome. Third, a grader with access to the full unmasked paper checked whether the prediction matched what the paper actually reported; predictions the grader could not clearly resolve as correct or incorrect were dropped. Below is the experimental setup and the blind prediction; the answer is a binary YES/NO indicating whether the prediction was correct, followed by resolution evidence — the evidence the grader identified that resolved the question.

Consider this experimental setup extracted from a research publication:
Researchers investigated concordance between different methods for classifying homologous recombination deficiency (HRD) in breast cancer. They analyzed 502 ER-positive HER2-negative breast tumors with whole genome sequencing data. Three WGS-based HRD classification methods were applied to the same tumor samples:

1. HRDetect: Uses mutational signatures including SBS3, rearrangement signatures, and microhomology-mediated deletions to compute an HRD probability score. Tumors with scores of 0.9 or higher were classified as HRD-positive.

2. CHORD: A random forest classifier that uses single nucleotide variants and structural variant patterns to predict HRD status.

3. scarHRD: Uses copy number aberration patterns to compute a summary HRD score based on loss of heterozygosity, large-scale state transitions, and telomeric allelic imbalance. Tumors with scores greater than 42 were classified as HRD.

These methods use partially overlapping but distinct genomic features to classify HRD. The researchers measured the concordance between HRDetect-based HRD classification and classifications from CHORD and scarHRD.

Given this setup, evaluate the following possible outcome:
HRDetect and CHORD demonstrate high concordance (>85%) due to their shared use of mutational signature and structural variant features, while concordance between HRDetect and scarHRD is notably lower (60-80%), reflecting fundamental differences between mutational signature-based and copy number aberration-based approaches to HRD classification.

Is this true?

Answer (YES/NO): NO